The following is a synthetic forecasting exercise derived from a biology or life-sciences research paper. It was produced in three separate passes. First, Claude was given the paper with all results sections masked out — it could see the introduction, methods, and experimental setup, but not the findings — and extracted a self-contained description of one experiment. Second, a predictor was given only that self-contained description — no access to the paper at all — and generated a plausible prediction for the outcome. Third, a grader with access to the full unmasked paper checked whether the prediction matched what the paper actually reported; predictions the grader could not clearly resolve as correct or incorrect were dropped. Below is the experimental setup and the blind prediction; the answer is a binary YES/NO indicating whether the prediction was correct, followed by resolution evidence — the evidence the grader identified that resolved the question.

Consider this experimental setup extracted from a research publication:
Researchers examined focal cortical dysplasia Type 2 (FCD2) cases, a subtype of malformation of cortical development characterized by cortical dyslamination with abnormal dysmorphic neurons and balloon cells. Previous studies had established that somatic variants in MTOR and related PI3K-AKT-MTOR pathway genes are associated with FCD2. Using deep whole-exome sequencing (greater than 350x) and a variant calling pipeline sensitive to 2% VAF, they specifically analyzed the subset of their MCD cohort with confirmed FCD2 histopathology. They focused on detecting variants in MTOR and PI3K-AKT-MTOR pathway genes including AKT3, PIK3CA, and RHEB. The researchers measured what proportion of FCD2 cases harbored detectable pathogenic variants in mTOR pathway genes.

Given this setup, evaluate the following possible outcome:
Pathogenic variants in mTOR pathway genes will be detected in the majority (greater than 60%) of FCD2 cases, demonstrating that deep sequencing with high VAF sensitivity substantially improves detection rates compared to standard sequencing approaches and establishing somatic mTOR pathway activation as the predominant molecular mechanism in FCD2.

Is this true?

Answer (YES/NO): YES